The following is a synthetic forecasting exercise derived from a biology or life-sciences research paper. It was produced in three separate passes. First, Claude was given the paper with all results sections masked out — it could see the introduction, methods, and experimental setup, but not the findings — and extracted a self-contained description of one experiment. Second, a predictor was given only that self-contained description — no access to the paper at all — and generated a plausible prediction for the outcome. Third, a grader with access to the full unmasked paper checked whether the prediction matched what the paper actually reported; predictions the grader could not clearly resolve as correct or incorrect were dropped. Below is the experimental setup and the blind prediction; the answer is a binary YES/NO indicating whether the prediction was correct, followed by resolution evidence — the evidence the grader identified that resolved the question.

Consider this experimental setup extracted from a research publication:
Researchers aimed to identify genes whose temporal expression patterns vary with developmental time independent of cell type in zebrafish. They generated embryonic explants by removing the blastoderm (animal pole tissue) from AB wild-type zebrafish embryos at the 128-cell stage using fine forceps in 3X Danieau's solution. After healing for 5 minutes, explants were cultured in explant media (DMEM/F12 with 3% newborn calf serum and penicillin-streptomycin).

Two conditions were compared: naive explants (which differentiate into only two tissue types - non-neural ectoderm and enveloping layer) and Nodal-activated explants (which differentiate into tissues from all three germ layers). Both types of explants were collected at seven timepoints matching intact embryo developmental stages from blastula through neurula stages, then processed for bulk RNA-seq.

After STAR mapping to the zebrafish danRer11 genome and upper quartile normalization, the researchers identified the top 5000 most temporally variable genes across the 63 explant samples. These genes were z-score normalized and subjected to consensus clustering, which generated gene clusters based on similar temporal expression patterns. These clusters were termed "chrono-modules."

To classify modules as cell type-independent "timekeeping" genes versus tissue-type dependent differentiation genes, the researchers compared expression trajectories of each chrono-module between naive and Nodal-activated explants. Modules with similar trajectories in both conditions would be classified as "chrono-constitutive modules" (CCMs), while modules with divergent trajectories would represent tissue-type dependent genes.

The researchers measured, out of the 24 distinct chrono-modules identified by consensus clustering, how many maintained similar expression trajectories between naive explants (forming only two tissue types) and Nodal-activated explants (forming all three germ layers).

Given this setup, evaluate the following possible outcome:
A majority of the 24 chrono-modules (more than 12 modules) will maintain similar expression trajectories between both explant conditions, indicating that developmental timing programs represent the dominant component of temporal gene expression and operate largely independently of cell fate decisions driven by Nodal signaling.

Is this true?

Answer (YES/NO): YES